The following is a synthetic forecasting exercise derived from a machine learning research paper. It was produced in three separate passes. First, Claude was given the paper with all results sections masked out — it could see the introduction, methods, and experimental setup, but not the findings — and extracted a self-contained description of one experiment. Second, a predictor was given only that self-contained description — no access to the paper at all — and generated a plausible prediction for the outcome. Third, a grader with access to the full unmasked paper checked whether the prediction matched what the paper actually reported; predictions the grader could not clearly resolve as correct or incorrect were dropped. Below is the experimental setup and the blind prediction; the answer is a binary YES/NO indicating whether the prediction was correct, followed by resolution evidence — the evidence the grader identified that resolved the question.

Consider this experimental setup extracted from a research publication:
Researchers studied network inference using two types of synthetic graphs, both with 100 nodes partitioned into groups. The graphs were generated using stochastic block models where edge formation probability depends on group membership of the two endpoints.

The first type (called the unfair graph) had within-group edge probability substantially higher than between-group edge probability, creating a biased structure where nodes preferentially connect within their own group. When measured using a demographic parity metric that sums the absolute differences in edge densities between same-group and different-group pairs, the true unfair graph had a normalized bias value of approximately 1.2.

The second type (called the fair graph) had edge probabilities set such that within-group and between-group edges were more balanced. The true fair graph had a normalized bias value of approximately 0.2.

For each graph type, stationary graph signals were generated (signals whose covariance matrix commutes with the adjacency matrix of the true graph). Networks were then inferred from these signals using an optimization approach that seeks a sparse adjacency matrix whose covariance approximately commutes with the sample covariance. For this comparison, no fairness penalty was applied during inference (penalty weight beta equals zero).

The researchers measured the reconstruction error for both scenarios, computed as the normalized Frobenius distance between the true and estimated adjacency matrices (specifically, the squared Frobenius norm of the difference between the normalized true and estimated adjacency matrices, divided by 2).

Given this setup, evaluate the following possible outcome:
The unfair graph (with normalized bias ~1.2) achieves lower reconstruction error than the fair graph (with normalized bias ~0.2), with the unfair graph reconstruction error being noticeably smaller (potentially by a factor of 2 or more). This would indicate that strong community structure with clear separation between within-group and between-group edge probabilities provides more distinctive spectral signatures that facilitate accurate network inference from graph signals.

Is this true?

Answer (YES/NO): NO